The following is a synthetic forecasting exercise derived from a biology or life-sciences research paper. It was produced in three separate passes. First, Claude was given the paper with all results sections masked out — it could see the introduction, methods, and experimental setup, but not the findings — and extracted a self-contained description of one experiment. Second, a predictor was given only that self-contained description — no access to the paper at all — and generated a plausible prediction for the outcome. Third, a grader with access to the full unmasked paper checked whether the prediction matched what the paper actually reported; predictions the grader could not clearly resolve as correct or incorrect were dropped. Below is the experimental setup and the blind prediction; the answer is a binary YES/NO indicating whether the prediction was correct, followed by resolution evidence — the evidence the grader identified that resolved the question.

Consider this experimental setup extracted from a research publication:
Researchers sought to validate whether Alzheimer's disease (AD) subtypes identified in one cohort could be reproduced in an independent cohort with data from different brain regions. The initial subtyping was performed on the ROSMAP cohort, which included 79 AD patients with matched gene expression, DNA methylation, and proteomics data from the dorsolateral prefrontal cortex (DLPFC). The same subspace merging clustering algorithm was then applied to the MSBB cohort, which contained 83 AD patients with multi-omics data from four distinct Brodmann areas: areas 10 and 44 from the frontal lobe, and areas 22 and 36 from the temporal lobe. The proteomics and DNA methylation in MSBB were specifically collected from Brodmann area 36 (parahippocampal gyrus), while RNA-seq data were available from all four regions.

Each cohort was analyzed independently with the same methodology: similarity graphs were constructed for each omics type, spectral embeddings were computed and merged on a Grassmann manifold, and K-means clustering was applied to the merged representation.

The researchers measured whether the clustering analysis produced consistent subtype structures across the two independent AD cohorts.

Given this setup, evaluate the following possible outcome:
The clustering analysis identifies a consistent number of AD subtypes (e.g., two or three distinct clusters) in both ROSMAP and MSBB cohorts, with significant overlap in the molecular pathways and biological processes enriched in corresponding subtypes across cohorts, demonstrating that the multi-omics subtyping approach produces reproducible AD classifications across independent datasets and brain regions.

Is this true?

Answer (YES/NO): NO